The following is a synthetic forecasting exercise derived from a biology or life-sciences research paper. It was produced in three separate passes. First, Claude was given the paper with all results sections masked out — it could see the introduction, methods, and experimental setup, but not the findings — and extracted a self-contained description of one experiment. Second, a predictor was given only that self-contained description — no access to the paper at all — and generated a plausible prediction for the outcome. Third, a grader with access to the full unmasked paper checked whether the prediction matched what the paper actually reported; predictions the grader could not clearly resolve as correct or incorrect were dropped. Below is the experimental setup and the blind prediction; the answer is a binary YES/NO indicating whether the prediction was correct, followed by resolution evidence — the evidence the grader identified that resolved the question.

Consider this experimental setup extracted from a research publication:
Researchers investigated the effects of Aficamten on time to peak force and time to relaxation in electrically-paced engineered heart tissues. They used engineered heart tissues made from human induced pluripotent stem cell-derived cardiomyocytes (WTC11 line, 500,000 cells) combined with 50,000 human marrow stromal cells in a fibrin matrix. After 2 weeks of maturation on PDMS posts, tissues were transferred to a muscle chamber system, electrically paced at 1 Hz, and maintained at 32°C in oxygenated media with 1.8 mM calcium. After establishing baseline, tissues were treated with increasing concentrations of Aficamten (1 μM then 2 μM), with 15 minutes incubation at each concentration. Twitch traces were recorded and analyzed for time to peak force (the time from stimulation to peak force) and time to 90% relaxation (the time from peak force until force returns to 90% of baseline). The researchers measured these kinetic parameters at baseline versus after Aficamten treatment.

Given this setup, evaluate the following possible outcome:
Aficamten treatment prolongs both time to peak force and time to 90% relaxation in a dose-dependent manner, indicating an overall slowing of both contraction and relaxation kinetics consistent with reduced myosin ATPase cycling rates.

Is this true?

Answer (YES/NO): NO